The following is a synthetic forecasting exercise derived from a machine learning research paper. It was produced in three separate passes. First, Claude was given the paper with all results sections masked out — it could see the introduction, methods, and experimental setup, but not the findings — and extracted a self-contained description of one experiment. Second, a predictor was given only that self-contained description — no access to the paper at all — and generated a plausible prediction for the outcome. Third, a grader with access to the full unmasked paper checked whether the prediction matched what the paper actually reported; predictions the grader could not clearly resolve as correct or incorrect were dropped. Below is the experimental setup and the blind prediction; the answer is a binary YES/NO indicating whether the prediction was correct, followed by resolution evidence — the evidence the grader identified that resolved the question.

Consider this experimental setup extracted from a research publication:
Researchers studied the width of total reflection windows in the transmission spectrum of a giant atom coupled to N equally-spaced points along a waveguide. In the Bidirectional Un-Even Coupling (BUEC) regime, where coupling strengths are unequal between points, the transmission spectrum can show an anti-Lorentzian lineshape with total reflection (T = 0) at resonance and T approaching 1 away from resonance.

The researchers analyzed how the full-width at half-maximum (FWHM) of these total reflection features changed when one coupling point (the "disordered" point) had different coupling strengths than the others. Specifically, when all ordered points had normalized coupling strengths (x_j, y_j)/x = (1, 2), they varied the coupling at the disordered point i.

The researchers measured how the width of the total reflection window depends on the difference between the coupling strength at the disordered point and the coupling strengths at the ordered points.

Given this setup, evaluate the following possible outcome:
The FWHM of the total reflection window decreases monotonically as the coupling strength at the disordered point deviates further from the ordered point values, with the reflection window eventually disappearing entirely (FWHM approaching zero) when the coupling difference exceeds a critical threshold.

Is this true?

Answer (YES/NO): NO